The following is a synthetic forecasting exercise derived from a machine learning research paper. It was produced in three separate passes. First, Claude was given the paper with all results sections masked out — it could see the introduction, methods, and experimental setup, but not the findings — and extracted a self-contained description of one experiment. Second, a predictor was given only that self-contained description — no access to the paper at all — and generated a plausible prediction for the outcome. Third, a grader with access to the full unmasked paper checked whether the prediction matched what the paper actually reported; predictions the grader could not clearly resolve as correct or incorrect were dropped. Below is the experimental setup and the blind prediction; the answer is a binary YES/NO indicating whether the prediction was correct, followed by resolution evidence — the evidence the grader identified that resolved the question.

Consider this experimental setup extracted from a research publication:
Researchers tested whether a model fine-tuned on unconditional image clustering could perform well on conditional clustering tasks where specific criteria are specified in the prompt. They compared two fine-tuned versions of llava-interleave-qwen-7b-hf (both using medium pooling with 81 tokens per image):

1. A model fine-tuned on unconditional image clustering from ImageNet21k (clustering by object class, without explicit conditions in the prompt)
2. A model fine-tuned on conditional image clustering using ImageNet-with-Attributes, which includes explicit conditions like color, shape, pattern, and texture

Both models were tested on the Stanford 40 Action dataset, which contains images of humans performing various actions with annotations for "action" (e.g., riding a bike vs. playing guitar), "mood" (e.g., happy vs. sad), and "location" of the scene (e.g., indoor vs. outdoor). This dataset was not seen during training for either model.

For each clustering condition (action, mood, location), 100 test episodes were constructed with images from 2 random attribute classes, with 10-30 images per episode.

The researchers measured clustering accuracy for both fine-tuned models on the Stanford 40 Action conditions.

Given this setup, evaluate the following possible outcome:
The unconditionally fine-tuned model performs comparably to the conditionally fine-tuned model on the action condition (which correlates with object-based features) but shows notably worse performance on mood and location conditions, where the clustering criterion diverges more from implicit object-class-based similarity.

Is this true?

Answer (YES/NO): NO